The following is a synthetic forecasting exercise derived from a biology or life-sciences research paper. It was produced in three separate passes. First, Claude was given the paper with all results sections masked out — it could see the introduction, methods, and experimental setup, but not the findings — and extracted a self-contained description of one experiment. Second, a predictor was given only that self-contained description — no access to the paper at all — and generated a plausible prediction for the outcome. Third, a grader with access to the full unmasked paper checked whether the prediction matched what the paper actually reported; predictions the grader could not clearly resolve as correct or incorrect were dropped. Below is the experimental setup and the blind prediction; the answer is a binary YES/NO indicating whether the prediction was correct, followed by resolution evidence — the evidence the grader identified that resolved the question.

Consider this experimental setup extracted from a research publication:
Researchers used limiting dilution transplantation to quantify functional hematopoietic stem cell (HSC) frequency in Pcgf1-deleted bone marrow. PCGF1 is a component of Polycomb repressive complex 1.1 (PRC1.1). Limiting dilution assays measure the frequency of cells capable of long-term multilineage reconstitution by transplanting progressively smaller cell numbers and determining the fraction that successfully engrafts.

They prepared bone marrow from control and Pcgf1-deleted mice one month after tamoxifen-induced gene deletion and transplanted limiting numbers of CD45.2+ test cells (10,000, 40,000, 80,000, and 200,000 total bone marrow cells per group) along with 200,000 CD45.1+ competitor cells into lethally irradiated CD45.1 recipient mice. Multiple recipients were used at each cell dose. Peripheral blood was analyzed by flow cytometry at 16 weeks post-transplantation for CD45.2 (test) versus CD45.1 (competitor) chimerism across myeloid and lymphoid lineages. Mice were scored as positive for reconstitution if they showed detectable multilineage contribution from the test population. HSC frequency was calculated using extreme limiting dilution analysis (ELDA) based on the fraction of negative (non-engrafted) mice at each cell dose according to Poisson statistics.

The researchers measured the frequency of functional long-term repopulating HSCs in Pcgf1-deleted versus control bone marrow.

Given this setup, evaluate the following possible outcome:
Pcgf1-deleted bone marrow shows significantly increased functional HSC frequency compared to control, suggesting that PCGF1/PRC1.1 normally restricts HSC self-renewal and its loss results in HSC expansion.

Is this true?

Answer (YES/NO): NO